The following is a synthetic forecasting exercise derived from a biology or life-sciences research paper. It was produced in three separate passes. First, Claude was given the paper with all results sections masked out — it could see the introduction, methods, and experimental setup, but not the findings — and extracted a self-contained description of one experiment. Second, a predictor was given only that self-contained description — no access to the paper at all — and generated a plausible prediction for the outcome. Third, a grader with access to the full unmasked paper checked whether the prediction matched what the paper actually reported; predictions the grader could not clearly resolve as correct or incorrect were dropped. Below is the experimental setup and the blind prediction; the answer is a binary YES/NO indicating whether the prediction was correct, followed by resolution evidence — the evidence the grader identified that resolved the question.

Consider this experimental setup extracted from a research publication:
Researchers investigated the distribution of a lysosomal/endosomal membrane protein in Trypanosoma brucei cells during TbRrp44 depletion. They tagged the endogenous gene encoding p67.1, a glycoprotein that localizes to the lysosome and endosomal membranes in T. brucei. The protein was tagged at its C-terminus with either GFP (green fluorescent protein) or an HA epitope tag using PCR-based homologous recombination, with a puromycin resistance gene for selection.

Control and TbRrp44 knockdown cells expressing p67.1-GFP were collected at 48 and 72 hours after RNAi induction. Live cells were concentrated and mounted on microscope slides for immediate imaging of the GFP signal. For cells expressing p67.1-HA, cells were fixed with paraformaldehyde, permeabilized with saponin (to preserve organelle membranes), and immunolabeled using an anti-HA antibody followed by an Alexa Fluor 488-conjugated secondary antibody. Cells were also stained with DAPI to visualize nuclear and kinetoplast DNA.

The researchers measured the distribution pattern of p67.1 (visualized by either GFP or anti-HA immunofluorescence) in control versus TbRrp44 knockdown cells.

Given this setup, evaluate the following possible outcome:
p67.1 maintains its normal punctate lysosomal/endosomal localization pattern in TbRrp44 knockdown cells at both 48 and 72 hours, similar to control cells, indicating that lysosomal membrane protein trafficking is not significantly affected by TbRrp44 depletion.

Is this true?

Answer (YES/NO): NO